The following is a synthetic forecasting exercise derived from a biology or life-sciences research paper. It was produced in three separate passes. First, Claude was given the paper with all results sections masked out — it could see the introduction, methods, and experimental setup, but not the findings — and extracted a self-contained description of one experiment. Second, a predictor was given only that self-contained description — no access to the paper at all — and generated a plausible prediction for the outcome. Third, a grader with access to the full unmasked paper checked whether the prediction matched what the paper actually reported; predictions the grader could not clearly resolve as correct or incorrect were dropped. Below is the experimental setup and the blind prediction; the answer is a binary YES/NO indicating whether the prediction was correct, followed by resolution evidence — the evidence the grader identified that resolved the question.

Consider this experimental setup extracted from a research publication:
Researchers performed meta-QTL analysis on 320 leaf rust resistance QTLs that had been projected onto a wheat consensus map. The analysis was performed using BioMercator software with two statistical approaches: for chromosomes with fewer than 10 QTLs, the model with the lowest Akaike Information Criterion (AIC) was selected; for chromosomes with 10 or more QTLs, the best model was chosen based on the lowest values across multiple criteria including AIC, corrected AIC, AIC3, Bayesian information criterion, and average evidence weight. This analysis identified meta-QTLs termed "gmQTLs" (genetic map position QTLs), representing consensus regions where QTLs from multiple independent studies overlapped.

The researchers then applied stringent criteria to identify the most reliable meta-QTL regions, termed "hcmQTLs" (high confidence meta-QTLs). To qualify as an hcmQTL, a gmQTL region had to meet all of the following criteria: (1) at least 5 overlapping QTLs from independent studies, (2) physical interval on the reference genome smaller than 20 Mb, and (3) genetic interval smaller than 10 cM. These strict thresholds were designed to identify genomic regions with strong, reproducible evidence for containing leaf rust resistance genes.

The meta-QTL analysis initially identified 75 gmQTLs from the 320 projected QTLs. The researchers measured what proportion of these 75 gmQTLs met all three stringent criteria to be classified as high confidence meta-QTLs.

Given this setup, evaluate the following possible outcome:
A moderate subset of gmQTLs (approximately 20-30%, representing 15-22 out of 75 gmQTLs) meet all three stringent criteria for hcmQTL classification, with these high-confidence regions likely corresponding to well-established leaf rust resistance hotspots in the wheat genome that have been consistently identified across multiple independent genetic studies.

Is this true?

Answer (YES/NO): YES